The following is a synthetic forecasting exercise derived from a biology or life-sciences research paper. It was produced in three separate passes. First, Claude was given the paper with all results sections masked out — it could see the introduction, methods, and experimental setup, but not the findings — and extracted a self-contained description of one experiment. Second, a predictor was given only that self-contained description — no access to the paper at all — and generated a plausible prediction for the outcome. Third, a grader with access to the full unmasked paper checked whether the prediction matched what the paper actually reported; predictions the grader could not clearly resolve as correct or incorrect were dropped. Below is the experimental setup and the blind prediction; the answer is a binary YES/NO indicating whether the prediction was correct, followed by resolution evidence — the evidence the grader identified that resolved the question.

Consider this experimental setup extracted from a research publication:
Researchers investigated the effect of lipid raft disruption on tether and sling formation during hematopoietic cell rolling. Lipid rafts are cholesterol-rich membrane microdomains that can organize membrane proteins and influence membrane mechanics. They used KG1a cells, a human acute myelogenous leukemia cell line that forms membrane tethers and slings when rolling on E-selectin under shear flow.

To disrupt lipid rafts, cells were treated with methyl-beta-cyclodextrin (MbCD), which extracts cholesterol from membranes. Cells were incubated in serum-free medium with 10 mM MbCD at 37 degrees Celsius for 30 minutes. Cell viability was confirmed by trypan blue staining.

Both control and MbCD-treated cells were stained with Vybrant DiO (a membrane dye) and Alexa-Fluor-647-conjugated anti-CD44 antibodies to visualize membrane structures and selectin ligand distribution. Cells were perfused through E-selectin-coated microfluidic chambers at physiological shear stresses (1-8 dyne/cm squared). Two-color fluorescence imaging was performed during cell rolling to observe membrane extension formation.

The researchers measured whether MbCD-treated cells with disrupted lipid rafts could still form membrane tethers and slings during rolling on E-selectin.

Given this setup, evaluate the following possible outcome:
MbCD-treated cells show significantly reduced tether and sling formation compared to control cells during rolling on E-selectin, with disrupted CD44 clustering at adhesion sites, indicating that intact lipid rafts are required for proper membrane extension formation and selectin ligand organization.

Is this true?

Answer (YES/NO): YES